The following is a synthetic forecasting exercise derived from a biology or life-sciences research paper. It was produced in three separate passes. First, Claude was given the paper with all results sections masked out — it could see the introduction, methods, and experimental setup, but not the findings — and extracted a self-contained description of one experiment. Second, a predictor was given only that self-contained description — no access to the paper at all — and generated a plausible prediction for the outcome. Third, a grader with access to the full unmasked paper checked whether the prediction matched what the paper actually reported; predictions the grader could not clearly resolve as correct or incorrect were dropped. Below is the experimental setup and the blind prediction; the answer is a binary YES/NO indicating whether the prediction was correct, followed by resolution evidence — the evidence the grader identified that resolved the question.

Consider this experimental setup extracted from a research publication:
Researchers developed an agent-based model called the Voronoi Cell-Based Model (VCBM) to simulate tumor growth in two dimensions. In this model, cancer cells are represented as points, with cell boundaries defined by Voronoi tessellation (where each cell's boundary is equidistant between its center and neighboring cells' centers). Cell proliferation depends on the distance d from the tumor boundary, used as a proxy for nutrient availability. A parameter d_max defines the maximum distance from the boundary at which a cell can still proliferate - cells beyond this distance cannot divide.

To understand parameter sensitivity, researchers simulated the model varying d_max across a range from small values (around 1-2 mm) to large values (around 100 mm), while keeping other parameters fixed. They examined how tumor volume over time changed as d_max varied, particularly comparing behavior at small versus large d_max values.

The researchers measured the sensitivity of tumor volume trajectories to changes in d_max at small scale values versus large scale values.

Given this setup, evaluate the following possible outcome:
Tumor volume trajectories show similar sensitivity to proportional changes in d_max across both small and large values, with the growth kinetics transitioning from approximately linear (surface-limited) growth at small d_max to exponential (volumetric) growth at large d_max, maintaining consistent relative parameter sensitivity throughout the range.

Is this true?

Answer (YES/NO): NO